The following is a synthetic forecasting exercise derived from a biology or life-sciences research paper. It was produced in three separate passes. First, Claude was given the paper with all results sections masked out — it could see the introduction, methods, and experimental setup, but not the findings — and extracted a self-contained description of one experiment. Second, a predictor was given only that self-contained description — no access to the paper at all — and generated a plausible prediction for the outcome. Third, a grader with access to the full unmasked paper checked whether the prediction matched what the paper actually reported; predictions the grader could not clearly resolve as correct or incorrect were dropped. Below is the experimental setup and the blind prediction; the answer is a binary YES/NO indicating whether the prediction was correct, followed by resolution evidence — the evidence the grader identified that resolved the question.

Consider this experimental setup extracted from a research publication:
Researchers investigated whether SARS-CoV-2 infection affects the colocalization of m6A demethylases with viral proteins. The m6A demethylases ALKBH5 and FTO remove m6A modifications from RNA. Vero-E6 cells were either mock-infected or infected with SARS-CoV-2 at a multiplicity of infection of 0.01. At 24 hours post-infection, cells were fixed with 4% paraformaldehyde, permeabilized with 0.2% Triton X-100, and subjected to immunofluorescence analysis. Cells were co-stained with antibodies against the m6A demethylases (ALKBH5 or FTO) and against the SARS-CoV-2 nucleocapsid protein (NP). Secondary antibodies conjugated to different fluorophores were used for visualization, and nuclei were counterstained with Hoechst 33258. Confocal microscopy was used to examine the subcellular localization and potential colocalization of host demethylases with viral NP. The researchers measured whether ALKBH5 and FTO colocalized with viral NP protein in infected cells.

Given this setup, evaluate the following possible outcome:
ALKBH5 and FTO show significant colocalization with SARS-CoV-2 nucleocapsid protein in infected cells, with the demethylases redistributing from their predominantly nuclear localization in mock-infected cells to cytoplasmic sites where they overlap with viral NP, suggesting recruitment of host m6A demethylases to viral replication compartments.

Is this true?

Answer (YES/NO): YES